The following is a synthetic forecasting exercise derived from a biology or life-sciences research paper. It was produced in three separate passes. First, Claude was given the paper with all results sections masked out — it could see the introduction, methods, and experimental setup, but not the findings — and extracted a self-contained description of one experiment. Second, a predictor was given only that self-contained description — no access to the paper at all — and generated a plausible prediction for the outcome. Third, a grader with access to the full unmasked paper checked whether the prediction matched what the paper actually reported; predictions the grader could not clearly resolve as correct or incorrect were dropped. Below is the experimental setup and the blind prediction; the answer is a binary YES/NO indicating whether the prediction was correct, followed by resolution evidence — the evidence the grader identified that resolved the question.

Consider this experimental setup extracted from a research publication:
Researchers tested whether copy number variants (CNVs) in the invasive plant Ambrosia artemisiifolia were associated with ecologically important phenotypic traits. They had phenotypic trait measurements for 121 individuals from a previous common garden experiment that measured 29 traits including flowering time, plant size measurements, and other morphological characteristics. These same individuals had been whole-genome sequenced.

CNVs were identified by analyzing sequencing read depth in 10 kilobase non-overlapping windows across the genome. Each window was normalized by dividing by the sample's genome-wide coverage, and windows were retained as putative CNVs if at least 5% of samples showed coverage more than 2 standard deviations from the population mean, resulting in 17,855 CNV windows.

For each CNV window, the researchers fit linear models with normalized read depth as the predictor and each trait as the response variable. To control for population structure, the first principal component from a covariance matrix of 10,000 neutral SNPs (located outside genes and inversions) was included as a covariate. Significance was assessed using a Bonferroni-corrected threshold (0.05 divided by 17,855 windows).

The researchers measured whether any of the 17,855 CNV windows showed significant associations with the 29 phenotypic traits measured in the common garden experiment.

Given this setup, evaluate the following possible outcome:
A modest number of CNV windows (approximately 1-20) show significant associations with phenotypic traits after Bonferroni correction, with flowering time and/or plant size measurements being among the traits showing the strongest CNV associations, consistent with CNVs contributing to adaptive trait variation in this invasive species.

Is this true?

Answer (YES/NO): NO